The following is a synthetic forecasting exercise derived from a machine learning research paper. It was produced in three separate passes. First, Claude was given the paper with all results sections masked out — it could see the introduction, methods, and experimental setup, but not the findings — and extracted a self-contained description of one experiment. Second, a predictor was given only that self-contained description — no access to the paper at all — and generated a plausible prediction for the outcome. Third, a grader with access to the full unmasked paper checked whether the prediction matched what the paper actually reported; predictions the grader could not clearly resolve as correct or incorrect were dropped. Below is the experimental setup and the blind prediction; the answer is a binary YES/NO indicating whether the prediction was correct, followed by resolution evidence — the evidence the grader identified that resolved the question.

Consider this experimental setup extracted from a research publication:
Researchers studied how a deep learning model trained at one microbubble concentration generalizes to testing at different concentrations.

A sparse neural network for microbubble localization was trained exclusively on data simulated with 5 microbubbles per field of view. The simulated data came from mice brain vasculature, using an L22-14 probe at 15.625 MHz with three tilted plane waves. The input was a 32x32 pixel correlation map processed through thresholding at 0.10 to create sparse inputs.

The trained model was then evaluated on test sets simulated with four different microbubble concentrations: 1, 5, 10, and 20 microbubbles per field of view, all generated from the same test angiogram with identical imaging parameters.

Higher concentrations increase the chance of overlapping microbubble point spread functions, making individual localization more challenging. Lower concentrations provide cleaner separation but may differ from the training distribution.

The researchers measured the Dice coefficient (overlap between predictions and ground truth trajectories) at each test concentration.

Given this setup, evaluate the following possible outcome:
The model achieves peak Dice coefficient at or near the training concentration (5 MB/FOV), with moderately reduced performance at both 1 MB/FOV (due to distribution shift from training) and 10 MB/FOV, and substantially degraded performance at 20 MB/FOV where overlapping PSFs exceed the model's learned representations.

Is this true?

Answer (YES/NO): NO